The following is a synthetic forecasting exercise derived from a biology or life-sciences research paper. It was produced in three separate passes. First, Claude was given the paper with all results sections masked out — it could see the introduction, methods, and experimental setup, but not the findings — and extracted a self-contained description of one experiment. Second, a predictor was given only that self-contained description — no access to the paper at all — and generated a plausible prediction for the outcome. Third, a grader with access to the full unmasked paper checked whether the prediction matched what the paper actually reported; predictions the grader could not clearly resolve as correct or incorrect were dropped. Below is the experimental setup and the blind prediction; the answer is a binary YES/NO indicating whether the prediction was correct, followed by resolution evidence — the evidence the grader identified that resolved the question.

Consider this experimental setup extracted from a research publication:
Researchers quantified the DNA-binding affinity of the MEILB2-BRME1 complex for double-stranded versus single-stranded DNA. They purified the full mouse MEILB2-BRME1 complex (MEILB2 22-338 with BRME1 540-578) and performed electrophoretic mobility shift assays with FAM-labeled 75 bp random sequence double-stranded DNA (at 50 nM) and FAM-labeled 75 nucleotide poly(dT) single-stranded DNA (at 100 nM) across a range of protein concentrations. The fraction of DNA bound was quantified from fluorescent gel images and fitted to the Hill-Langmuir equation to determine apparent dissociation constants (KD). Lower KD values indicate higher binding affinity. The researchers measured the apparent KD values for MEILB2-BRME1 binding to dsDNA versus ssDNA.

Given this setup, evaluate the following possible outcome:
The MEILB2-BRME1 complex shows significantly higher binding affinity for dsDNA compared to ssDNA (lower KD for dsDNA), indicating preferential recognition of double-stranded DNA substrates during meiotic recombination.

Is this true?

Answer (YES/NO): YES